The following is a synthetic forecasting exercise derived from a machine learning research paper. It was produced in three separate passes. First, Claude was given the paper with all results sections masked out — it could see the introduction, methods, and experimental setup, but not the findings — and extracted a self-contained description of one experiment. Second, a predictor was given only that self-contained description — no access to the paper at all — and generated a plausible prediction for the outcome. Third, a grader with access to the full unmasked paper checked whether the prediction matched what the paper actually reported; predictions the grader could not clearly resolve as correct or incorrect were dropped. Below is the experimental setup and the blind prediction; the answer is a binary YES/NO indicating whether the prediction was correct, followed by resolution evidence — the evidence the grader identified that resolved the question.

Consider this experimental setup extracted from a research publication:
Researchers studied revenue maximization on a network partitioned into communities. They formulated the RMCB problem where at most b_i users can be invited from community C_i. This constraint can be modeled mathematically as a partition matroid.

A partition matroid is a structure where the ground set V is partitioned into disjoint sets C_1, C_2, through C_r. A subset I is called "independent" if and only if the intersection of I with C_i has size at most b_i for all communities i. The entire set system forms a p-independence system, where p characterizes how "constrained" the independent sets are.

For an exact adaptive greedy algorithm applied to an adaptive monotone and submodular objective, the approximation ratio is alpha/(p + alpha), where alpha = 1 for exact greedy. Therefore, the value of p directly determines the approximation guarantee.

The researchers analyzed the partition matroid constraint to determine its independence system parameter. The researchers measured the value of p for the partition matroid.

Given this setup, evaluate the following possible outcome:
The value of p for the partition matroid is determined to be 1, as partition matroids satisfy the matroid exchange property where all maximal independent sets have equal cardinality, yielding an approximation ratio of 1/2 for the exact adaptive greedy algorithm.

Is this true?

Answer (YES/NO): YES